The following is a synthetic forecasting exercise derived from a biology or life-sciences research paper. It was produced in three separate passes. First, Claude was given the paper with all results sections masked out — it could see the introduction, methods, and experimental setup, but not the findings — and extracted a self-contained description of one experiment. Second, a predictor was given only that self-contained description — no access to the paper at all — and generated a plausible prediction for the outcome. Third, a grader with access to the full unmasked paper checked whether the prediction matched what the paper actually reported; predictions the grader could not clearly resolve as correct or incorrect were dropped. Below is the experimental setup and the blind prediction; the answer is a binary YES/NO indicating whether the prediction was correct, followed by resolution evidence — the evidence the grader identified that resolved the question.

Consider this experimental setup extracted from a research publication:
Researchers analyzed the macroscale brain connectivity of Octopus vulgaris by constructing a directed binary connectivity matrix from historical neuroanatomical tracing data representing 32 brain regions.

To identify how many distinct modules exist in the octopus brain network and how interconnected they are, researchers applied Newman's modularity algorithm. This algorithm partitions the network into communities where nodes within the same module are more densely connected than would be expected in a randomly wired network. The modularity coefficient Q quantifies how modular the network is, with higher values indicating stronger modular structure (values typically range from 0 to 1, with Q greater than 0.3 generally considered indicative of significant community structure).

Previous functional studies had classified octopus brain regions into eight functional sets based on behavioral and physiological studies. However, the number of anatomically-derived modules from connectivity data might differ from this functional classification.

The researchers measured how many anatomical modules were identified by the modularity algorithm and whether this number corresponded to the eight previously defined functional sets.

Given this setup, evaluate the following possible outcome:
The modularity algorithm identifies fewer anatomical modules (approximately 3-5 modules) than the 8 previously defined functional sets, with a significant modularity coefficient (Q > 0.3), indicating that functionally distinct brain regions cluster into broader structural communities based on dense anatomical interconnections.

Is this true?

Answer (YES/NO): NO